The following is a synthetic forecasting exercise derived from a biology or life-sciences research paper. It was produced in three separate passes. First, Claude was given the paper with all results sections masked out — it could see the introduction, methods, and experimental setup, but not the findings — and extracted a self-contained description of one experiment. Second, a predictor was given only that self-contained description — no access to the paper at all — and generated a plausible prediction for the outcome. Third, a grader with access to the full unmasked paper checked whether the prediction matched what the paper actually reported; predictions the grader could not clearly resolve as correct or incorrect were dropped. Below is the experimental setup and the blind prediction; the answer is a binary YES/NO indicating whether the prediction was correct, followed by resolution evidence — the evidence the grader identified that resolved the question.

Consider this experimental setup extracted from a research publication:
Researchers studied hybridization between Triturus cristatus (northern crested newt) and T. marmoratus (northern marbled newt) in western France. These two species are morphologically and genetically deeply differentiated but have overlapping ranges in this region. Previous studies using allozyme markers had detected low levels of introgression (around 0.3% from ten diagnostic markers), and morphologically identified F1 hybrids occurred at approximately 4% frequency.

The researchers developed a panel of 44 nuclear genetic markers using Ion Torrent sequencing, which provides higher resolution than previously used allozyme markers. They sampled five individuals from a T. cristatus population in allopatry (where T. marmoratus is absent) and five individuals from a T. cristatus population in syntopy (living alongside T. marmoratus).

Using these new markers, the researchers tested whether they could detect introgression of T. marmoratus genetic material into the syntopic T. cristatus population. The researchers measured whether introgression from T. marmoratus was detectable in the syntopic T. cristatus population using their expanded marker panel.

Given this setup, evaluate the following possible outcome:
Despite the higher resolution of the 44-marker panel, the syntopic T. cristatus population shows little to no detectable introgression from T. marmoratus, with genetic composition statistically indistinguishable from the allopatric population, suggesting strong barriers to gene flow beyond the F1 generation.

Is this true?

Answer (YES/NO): NO